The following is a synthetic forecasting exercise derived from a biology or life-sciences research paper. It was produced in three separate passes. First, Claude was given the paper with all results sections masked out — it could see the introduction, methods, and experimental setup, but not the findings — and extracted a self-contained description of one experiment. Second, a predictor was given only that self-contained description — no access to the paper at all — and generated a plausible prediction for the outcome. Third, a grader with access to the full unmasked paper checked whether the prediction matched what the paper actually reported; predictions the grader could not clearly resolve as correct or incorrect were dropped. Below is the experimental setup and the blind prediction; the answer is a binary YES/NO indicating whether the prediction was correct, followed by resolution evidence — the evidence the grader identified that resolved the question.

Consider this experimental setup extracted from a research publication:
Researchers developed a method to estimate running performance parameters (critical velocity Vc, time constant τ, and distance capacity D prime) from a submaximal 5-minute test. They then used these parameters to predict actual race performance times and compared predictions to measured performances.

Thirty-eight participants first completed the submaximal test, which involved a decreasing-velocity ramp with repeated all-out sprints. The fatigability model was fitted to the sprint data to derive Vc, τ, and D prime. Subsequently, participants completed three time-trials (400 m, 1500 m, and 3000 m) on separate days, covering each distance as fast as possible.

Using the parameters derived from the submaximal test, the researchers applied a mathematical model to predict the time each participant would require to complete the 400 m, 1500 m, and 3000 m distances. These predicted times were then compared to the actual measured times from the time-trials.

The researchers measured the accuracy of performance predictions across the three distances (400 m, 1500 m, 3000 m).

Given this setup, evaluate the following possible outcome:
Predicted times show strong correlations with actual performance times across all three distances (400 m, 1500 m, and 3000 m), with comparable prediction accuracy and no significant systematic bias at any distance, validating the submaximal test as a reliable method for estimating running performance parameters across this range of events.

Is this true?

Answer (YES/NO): NO